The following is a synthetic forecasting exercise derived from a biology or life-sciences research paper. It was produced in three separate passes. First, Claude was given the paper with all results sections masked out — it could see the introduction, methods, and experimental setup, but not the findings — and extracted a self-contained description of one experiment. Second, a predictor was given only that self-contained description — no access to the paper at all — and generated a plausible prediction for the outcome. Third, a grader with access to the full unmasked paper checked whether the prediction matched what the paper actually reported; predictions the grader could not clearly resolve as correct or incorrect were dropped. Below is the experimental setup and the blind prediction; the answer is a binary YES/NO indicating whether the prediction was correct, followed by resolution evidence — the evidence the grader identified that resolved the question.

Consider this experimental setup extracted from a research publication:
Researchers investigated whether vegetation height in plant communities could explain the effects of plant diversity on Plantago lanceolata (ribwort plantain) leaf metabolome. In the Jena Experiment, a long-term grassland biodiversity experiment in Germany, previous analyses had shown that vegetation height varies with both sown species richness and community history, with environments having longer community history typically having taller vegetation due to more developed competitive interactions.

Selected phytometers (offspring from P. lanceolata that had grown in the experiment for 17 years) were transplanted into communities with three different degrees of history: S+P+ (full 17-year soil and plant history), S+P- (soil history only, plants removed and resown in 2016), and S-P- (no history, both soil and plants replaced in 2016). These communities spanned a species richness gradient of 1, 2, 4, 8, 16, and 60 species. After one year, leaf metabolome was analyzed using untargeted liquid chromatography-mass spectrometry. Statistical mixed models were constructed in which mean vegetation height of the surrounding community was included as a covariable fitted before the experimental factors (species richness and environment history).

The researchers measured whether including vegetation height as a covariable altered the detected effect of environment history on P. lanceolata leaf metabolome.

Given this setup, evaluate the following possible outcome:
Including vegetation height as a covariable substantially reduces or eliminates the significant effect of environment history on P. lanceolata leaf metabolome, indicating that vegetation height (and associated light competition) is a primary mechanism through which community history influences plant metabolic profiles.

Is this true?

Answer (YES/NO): NO